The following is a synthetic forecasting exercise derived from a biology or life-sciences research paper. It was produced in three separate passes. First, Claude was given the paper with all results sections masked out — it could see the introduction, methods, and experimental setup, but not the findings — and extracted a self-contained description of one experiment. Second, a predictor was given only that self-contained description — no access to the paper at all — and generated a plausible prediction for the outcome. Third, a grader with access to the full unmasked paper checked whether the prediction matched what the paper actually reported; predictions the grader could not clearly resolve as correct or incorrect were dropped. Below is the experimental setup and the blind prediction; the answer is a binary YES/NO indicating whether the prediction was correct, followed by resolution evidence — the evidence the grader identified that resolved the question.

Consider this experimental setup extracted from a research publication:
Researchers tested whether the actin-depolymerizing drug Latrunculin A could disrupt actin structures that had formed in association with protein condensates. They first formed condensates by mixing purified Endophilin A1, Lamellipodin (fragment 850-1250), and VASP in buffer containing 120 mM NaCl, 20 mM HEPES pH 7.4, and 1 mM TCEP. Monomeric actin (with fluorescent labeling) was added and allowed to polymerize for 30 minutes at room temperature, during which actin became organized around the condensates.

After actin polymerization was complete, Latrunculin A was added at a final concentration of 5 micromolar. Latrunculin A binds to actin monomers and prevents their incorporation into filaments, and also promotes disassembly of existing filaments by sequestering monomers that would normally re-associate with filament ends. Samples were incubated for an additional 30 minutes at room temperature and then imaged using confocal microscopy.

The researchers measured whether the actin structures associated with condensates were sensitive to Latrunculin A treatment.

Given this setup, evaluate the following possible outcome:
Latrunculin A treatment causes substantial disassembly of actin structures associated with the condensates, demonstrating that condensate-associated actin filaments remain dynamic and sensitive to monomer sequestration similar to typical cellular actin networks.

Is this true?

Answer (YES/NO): YES